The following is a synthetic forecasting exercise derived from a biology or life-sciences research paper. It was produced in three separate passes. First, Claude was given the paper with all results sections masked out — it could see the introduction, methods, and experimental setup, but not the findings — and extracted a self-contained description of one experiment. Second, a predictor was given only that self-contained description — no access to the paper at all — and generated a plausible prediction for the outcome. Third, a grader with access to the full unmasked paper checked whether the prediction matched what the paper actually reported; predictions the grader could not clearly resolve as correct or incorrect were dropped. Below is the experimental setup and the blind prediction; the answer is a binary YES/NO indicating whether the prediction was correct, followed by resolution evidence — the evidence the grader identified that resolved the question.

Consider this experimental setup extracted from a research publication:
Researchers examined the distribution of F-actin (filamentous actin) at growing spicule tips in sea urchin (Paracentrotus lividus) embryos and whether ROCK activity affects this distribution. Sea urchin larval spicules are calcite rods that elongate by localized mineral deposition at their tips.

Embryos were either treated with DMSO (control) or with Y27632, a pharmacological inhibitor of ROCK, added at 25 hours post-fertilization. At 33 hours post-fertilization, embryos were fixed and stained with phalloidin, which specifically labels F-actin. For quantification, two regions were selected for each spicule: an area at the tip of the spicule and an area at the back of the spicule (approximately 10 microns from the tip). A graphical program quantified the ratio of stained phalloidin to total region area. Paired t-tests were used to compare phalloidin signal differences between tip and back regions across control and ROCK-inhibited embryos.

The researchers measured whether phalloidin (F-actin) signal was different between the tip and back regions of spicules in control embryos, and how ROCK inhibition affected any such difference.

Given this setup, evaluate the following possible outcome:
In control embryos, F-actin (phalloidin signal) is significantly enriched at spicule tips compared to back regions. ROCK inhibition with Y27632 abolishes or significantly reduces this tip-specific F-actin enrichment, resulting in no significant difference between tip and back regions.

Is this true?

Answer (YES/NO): NO